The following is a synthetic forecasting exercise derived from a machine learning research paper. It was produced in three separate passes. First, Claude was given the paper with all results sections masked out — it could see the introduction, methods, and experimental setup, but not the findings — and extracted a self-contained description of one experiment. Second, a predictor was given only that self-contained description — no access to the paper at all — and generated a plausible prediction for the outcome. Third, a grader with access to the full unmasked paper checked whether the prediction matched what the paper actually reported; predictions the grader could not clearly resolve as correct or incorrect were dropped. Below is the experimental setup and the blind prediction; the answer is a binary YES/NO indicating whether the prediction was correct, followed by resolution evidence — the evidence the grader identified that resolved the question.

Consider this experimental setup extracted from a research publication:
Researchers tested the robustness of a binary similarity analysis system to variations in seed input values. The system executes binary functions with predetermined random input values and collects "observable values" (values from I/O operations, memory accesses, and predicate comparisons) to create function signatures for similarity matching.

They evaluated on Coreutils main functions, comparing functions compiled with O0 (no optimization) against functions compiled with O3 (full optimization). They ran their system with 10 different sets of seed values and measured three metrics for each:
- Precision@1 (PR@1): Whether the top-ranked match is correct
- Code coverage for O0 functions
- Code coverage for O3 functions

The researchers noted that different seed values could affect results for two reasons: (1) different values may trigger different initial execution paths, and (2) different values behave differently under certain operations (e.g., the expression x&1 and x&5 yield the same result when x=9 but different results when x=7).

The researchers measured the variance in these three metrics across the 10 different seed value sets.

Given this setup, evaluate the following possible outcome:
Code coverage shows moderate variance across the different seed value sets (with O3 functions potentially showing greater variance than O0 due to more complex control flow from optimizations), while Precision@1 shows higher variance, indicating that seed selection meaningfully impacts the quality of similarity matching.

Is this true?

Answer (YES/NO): NO